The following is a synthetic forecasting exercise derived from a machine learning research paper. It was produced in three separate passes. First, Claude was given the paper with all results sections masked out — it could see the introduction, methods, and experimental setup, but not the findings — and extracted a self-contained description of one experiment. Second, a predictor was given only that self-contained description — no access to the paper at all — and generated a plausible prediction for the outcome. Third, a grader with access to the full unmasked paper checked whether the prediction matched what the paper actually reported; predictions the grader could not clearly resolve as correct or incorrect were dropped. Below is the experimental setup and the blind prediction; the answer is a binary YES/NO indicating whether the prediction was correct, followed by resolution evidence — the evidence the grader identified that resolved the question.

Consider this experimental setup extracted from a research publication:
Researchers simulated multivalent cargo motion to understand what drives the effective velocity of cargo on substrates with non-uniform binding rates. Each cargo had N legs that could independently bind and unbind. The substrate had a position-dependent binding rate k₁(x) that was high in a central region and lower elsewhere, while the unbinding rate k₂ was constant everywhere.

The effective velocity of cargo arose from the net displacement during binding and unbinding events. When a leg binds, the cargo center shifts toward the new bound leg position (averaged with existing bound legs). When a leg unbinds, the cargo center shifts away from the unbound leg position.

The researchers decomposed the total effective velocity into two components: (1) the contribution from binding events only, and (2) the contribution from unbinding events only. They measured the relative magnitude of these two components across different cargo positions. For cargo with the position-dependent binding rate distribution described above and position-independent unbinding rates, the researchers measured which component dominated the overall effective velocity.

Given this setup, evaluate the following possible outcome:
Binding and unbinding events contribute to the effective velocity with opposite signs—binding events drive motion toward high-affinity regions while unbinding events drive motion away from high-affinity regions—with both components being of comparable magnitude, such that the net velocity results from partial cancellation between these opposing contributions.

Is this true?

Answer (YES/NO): NO